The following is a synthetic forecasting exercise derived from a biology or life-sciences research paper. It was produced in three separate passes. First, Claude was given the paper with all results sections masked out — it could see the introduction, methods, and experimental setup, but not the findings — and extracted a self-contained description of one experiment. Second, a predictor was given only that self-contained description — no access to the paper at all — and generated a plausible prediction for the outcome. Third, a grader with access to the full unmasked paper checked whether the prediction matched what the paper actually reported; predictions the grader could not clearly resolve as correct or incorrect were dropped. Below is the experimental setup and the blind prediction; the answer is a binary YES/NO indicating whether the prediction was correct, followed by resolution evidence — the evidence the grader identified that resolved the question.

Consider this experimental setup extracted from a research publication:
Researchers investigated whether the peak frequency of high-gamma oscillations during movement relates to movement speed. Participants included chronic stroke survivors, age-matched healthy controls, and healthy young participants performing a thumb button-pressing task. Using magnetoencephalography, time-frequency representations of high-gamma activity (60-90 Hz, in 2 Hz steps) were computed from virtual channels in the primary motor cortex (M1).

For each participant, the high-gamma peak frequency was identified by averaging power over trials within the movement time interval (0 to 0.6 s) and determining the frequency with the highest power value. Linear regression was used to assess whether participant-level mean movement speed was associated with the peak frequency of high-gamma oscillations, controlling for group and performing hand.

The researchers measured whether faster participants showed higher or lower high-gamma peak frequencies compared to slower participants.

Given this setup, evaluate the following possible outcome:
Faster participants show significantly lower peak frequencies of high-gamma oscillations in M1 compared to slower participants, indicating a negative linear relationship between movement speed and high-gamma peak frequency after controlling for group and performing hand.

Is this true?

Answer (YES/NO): NO